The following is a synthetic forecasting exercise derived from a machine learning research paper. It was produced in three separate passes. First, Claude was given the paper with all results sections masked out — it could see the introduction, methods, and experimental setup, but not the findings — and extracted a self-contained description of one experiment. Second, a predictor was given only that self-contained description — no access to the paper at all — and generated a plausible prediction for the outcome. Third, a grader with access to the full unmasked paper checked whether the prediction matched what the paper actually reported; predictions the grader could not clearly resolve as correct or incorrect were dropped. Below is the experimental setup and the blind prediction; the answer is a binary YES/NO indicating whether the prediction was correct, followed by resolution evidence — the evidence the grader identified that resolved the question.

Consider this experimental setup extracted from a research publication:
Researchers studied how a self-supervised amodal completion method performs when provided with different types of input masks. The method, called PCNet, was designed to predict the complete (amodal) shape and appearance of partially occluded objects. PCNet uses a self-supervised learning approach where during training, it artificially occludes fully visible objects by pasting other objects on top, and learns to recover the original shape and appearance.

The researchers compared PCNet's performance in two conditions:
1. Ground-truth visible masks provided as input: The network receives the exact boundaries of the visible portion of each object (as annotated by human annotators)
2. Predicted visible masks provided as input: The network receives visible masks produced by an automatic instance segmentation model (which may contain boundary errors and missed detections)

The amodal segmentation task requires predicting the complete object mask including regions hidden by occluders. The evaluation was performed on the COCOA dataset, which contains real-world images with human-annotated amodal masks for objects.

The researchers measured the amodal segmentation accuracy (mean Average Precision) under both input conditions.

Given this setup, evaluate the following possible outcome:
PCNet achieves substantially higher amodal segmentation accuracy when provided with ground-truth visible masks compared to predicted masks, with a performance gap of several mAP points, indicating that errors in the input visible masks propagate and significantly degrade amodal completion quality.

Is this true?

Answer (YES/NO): YES